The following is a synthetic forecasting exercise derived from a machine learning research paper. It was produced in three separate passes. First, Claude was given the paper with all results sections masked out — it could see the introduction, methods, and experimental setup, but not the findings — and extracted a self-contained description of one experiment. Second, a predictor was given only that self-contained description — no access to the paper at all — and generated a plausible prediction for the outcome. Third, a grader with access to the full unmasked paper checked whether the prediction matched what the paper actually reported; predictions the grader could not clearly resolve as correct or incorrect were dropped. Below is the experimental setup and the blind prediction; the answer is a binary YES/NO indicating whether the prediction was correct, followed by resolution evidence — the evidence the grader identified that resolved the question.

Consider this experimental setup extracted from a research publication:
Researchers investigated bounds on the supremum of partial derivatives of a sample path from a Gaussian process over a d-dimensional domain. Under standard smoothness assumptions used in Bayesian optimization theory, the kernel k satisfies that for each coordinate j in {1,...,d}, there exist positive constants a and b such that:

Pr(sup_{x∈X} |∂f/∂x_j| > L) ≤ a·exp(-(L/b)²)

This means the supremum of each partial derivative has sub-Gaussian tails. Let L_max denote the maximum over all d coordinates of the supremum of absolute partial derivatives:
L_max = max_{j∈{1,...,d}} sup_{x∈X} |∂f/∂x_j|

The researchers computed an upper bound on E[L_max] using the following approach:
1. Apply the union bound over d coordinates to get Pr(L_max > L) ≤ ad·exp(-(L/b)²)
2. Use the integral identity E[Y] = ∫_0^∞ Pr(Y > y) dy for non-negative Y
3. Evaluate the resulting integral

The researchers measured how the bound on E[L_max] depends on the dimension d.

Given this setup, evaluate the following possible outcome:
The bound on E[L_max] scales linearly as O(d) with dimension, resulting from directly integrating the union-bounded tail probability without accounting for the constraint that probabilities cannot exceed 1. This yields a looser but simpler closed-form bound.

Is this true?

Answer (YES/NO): NO